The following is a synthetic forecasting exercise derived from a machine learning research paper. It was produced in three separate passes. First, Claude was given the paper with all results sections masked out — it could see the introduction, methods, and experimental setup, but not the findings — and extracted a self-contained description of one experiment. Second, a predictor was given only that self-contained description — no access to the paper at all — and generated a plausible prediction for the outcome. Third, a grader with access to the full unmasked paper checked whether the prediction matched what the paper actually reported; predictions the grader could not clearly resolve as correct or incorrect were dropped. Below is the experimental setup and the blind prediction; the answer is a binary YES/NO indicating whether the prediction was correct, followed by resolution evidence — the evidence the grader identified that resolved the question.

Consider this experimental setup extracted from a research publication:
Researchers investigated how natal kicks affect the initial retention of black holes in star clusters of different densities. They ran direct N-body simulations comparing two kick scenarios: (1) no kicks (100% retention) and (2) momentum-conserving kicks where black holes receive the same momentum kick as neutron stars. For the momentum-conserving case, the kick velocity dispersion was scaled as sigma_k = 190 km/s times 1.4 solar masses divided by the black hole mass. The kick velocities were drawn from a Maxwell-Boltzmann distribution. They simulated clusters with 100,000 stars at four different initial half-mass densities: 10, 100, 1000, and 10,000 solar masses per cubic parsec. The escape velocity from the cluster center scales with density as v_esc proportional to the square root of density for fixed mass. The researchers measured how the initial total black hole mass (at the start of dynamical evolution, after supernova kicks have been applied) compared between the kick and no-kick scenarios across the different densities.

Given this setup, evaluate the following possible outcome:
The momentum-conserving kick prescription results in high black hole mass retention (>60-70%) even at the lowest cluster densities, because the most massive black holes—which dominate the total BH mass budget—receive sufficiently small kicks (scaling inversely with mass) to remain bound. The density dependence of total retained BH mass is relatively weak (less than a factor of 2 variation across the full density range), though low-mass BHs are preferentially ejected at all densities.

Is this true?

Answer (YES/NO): NO